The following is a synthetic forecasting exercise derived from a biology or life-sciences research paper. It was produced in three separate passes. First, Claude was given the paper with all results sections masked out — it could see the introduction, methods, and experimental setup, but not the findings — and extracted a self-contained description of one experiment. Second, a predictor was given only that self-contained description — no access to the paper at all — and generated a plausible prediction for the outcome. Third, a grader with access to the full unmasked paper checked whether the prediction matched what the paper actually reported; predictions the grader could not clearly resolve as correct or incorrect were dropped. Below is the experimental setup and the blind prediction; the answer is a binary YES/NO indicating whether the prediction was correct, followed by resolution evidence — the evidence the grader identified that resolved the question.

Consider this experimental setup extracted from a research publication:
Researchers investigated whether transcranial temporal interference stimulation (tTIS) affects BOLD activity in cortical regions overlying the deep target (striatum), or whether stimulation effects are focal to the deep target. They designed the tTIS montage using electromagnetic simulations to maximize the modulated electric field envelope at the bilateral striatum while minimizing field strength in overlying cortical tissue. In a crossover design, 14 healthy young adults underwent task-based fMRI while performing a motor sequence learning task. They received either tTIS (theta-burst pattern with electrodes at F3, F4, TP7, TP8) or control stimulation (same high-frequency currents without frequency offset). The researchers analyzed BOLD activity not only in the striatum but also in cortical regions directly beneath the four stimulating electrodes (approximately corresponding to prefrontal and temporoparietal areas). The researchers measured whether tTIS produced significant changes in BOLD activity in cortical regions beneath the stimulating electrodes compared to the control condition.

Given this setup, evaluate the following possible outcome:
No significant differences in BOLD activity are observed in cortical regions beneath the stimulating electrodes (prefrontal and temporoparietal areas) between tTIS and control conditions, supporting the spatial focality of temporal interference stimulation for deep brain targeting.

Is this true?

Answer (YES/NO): YES